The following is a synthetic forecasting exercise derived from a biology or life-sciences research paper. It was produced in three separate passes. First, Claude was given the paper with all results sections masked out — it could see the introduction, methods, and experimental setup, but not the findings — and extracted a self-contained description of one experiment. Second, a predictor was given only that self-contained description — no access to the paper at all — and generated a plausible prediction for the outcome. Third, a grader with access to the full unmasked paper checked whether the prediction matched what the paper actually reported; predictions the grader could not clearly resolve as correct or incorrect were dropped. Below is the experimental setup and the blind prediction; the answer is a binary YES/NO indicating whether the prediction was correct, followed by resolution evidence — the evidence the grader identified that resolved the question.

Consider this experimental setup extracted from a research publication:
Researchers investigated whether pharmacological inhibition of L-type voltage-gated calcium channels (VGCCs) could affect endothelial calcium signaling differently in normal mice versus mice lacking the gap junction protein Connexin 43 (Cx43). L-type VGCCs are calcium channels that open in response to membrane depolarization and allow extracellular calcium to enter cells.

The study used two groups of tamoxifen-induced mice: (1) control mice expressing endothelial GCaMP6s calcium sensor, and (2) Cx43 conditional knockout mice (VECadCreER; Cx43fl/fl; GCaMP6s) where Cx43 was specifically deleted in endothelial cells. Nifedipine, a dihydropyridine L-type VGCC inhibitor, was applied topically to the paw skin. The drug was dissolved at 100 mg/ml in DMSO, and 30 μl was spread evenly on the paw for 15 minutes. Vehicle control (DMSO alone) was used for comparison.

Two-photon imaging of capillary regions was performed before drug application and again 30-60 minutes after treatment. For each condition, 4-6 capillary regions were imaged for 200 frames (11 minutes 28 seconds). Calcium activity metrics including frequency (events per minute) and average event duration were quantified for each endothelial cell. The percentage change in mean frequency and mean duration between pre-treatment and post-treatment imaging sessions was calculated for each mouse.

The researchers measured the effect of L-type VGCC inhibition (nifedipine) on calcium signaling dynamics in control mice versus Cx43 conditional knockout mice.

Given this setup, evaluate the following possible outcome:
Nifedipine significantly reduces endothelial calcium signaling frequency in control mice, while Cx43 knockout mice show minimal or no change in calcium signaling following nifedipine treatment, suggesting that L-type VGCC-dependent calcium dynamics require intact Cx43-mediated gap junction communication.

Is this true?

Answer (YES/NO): NO